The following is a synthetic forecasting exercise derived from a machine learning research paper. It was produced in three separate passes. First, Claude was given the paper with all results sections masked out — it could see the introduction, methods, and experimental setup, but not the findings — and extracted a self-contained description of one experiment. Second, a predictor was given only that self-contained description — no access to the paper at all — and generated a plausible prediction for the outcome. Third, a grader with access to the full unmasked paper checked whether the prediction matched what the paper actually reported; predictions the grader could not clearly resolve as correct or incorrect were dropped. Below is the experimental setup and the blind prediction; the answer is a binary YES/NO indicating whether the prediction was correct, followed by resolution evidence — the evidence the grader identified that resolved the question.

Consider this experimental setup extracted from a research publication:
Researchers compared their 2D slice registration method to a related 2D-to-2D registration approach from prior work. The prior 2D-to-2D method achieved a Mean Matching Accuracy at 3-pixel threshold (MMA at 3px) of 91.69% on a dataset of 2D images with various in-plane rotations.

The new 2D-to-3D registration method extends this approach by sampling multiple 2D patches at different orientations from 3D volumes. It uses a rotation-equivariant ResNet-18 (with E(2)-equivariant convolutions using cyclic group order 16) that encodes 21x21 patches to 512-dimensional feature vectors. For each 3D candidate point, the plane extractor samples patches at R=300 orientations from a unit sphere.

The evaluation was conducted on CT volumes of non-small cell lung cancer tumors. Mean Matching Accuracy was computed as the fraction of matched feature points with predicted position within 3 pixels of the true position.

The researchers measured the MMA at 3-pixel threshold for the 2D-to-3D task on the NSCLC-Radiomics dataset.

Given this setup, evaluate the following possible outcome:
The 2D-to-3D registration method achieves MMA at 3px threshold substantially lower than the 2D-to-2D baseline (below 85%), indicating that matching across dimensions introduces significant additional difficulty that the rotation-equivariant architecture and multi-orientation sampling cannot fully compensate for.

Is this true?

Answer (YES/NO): NO